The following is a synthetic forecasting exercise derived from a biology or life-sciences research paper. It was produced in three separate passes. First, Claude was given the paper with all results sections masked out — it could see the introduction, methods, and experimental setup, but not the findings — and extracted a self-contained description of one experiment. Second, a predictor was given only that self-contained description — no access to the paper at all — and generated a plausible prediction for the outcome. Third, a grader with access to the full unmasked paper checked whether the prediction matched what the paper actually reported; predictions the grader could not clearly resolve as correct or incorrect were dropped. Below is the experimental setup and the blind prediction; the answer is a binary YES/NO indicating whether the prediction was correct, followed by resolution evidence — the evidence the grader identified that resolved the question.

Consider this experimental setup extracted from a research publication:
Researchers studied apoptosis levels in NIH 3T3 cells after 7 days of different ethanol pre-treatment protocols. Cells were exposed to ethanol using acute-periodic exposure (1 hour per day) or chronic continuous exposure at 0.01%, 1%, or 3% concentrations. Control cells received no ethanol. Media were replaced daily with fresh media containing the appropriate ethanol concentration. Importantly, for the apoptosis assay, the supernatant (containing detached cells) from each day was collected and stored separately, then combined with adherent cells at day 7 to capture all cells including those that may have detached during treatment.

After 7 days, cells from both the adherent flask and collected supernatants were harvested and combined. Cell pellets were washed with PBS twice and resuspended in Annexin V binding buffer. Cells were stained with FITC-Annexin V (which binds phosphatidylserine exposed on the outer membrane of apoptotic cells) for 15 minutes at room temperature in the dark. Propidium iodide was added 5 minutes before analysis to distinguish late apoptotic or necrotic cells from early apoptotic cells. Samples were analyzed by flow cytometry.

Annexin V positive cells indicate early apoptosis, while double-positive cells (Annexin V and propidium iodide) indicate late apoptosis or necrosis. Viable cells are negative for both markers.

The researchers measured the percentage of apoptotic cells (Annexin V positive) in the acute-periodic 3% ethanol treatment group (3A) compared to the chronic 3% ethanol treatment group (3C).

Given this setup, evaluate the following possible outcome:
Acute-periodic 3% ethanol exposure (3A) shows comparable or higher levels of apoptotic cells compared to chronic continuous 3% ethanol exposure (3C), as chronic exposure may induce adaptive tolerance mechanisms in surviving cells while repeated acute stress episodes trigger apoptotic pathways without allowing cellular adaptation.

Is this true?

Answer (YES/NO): NO